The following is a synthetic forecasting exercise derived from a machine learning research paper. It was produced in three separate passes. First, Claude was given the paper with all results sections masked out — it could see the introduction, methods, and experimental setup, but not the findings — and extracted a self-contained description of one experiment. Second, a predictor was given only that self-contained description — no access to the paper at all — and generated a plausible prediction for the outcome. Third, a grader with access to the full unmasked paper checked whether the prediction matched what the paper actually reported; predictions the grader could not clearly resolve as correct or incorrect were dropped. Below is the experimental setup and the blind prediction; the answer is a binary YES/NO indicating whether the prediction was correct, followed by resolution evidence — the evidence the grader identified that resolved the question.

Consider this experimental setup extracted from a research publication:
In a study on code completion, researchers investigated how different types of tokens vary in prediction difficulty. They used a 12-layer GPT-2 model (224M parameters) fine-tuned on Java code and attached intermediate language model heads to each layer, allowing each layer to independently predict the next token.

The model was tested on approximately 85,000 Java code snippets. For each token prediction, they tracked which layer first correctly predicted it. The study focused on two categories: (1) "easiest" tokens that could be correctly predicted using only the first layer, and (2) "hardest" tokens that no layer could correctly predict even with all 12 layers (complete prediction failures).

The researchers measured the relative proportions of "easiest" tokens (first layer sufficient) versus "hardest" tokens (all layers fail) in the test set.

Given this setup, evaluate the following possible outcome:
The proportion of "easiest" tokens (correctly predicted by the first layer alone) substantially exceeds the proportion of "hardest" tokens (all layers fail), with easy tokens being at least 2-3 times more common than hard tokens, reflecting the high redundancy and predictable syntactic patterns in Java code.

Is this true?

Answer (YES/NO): YES